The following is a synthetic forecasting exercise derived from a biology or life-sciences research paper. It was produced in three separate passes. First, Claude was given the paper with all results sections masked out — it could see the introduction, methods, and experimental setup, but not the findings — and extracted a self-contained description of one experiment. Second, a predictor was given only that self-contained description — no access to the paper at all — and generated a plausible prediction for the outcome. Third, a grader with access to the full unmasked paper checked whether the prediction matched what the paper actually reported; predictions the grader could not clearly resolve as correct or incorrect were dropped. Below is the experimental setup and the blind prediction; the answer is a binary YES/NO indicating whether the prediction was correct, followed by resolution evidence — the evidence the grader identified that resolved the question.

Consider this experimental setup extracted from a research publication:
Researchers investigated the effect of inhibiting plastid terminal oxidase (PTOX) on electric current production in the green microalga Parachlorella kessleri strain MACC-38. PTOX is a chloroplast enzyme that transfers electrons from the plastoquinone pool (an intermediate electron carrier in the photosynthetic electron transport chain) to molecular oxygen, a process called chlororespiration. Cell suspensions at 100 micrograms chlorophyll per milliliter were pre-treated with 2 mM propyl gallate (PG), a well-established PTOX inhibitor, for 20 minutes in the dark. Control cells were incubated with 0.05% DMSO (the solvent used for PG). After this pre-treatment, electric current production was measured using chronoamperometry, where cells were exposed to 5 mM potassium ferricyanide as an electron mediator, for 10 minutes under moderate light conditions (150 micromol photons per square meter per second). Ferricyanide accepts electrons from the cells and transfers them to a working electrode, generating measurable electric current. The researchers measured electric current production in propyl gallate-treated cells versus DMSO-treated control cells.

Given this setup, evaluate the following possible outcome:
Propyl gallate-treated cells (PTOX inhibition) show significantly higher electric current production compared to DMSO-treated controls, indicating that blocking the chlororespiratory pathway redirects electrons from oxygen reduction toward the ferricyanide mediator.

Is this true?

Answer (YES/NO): NO